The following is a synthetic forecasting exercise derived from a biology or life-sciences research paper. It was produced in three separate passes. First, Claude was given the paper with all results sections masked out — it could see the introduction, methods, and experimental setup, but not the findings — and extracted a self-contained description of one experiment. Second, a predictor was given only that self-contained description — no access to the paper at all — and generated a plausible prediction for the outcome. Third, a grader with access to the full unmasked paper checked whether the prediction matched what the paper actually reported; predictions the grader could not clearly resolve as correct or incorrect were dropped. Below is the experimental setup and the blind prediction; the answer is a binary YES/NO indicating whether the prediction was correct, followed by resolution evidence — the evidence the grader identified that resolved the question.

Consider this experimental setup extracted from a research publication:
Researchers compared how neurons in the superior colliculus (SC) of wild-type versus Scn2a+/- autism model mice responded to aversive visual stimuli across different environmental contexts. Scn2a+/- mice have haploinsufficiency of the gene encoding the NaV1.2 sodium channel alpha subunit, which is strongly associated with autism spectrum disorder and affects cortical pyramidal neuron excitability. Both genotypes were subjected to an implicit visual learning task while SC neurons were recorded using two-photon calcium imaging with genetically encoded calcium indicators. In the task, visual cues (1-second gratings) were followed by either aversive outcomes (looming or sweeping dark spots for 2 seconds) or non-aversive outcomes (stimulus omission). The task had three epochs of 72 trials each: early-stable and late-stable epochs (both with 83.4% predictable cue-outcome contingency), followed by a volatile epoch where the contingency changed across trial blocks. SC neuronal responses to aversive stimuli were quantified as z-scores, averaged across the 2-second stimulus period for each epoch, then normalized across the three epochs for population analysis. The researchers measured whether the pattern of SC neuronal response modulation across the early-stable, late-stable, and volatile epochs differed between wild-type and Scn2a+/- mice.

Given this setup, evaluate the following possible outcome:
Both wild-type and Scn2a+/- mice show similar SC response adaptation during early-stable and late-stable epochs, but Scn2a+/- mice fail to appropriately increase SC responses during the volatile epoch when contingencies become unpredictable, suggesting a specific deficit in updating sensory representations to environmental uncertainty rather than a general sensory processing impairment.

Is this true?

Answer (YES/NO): NO